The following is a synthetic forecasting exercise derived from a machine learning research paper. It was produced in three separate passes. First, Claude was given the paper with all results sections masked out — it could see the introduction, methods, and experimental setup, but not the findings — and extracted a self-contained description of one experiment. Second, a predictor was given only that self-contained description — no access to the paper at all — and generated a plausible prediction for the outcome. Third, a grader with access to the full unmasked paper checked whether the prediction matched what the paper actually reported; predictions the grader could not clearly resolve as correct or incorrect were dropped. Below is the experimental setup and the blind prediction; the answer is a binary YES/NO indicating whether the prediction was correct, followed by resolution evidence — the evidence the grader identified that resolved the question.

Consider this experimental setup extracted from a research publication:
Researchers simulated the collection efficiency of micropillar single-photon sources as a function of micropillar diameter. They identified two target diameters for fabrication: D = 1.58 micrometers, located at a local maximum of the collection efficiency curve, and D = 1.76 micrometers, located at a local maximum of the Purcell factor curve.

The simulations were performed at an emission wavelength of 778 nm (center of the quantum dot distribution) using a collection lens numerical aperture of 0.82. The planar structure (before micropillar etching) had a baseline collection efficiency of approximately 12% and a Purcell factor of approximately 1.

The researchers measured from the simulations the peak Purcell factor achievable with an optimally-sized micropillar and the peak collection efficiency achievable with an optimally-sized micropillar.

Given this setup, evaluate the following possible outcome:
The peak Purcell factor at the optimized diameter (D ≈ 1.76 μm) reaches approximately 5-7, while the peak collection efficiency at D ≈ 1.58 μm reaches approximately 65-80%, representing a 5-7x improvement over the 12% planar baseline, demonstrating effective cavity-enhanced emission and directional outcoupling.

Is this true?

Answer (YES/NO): NO